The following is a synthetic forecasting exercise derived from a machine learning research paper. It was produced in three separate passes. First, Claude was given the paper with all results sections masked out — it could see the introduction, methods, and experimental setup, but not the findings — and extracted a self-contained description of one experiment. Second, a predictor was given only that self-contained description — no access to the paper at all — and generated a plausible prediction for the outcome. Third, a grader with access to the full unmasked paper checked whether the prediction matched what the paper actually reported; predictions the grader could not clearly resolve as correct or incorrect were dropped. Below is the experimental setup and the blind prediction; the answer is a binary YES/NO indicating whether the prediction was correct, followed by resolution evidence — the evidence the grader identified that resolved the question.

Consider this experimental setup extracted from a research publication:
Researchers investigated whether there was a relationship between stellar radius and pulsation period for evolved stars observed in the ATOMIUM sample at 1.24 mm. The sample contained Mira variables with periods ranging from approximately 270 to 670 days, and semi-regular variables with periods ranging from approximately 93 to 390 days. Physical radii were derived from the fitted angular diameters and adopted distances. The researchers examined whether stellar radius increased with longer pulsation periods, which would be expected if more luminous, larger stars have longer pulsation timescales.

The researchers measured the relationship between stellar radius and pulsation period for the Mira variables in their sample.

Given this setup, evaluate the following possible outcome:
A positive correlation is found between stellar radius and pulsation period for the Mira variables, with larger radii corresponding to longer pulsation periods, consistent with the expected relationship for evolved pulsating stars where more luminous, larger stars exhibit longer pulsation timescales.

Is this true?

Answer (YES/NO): YES